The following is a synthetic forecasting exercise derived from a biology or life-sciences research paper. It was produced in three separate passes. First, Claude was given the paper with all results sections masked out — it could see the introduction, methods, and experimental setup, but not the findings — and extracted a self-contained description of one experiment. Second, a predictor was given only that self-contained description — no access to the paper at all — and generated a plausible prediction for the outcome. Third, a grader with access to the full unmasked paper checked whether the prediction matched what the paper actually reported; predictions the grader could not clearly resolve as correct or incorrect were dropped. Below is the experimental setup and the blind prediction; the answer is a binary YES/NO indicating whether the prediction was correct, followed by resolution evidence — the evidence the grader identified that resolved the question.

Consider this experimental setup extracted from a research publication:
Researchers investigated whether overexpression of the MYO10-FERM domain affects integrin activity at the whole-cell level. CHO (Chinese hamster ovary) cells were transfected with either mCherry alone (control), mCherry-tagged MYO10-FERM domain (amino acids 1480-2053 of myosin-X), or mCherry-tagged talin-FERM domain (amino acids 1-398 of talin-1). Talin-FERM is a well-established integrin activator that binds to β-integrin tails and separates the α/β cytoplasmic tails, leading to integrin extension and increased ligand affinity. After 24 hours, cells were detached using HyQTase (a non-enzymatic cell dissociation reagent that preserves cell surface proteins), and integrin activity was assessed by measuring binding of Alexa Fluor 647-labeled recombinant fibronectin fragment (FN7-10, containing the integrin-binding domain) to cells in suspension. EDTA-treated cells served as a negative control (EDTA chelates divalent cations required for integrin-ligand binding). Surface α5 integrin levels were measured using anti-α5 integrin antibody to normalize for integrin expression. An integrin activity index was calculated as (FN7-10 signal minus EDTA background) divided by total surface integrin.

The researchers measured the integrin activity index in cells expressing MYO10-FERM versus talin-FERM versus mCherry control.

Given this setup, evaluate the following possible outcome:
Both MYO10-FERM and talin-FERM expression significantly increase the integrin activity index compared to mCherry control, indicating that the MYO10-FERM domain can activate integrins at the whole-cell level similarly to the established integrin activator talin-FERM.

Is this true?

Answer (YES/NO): NO